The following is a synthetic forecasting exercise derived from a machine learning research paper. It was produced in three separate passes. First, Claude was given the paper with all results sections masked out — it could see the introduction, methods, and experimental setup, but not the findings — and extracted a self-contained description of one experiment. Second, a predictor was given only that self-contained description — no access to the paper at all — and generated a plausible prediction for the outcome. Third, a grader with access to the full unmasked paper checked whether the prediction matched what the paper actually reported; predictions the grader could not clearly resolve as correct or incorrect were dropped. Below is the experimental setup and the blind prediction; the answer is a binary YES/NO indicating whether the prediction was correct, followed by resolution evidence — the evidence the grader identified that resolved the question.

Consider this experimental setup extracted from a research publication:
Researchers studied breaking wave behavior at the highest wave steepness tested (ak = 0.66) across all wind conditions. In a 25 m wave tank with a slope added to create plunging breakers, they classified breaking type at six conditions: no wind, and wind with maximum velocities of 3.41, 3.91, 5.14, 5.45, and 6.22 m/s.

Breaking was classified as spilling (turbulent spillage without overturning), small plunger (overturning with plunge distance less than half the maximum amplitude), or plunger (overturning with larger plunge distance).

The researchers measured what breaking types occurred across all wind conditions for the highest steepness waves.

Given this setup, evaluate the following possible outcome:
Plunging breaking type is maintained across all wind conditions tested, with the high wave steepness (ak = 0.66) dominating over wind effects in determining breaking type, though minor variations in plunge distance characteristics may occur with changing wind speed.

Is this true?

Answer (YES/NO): YES